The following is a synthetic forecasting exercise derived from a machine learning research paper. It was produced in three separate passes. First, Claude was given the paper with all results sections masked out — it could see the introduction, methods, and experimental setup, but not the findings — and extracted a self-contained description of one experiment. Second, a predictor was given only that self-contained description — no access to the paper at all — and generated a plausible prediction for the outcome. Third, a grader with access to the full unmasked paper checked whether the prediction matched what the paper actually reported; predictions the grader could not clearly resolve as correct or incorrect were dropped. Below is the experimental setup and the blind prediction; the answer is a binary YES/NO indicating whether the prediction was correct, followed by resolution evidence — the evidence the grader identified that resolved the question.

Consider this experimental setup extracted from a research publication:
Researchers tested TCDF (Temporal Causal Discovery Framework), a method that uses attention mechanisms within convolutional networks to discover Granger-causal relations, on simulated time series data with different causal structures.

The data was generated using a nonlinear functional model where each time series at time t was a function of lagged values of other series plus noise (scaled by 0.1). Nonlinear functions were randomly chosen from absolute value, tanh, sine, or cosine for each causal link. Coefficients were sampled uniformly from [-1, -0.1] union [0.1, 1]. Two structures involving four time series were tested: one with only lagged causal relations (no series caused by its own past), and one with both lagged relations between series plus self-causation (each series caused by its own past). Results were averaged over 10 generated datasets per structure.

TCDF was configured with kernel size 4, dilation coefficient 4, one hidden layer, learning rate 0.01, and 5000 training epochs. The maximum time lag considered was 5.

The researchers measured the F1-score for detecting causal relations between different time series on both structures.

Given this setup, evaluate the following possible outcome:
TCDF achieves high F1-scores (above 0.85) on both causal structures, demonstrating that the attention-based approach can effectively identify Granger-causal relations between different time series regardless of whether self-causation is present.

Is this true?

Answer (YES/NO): NO